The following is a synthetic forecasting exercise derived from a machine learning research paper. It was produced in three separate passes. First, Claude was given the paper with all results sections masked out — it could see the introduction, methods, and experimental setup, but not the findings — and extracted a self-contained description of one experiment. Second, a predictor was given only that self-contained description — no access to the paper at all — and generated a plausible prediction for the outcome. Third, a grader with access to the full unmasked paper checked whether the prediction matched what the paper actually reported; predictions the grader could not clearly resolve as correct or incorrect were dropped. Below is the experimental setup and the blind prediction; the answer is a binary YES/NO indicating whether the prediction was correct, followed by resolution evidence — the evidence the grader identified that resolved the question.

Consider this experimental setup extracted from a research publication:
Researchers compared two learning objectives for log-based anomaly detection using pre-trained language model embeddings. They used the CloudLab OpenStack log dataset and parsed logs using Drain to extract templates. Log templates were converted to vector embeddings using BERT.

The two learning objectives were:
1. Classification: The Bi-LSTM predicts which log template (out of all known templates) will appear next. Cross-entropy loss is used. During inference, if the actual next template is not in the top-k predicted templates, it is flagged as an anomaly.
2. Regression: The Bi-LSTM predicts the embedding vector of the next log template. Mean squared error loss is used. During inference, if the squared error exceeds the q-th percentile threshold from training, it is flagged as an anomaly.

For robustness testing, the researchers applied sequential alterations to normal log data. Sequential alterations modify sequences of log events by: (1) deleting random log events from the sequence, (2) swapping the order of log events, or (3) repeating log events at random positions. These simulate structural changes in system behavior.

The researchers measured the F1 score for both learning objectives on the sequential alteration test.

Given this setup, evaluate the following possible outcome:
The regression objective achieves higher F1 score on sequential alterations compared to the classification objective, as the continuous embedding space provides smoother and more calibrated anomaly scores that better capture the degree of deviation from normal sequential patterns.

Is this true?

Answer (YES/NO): NO